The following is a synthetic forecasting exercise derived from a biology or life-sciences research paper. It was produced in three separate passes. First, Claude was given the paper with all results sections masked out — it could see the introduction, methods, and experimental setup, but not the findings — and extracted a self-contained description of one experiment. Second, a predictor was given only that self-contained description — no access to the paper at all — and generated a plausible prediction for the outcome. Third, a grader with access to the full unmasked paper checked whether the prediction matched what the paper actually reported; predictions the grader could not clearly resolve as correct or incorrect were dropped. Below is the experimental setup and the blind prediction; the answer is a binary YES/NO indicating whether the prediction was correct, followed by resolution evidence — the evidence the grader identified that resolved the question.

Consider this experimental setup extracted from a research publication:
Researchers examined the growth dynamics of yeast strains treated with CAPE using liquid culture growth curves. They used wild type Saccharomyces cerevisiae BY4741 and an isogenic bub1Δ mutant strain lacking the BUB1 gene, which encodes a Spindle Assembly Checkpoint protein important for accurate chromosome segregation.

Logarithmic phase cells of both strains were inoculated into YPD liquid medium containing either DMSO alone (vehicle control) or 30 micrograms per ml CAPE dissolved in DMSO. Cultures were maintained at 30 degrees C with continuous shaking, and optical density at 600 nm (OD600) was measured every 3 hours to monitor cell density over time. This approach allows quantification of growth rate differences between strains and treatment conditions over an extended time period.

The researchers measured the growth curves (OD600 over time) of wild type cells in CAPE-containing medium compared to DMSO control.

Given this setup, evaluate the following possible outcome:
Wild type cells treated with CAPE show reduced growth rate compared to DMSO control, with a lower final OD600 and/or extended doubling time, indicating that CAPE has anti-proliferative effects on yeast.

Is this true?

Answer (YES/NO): YES